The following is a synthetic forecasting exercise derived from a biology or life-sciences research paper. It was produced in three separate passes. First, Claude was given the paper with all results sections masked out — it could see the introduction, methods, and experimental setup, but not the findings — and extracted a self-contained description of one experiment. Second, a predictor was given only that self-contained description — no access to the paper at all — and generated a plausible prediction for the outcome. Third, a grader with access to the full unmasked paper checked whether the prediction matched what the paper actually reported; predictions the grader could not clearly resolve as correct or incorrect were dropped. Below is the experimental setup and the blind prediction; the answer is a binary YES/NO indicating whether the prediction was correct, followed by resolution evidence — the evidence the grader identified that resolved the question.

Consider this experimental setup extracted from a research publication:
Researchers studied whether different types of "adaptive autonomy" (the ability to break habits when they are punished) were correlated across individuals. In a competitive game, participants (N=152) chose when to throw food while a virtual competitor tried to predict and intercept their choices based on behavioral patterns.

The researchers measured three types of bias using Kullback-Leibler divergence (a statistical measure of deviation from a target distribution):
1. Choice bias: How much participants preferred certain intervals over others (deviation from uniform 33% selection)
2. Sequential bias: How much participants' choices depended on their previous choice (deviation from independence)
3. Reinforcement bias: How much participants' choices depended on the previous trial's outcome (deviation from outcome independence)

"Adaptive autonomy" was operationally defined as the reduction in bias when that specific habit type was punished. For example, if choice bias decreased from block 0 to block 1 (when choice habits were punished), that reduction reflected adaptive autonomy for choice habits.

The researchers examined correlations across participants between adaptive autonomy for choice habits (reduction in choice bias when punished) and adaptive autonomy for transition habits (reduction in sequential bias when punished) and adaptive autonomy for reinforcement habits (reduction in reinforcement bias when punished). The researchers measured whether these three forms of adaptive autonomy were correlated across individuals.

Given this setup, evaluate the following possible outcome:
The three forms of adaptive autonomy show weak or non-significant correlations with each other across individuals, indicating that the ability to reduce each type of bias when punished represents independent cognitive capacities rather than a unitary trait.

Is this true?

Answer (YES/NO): YES